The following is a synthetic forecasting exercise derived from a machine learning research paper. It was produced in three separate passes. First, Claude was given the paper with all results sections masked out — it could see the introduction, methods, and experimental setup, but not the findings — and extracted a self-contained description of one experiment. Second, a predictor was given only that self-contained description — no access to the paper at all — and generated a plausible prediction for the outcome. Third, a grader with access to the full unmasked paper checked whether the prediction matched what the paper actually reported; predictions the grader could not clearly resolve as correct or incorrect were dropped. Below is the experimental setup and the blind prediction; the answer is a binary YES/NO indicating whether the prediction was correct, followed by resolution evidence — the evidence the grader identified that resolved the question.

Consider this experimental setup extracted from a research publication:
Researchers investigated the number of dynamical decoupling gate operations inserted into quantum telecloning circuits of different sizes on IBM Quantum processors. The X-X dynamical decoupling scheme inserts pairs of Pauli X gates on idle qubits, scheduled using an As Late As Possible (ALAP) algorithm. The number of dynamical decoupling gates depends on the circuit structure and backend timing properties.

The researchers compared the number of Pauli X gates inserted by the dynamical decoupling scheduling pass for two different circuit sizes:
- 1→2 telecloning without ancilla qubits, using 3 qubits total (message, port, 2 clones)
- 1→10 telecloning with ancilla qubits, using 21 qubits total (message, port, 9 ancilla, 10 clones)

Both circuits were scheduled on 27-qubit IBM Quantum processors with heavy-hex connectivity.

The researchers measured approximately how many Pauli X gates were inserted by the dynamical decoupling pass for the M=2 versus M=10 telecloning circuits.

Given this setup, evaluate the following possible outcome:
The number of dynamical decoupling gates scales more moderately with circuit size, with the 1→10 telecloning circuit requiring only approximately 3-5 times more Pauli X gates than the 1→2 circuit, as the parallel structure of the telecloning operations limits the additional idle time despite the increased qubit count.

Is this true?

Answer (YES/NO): NO